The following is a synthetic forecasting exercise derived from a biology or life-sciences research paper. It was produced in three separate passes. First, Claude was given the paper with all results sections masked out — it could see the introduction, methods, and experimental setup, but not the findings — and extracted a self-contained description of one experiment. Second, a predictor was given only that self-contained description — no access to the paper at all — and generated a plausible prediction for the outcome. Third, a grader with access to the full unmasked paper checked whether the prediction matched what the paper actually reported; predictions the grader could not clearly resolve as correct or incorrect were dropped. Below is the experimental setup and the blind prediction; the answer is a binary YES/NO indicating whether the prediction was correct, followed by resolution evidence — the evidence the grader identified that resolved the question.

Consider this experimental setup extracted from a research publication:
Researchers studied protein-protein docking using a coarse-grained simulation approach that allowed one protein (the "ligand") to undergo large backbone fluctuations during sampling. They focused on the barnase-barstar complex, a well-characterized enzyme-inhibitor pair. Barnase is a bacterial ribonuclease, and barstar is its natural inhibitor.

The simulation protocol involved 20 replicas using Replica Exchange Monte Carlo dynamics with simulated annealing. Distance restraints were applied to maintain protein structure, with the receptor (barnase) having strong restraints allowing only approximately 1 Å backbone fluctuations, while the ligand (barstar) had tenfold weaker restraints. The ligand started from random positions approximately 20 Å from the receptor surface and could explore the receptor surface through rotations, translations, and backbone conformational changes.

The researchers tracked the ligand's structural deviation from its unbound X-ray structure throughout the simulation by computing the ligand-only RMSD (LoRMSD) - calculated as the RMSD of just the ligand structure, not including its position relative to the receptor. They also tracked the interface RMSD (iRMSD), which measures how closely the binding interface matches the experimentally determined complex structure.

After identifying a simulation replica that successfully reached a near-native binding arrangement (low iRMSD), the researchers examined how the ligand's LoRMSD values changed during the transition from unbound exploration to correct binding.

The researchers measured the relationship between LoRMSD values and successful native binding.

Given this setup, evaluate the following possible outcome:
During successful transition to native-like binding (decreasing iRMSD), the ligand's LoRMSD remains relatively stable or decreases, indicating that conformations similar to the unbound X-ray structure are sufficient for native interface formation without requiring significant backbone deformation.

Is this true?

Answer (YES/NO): YES